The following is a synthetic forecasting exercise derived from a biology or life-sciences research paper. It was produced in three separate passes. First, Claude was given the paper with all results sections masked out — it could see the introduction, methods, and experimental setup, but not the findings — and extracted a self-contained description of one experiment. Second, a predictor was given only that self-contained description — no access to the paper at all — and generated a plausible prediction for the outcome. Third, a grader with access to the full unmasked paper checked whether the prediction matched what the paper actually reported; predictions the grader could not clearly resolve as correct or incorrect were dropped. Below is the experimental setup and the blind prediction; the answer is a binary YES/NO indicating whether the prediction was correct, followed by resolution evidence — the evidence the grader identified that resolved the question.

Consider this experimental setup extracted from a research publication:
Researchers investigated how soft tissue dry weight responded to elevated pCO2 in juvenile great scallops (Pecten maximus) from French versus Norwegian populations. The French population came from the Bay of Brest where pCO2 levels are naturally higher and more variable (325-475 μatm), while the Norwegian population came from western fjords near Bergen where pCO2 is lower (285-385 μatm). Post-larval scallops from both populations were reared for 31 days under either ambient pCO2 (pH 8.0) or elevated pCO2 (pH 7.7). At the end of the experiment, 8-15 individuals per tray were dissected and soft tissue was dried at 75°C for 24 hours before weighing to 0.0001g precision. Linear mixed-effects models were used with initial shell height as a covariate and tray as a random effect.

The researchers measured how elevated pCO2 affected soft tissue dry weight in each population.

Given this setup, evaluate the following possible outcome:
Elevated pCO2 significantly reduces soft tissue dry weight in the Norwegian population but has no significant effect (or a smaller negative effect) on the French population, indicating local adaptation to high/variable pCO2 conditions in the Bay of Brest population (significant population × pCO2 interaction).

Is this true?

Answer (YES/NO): NO